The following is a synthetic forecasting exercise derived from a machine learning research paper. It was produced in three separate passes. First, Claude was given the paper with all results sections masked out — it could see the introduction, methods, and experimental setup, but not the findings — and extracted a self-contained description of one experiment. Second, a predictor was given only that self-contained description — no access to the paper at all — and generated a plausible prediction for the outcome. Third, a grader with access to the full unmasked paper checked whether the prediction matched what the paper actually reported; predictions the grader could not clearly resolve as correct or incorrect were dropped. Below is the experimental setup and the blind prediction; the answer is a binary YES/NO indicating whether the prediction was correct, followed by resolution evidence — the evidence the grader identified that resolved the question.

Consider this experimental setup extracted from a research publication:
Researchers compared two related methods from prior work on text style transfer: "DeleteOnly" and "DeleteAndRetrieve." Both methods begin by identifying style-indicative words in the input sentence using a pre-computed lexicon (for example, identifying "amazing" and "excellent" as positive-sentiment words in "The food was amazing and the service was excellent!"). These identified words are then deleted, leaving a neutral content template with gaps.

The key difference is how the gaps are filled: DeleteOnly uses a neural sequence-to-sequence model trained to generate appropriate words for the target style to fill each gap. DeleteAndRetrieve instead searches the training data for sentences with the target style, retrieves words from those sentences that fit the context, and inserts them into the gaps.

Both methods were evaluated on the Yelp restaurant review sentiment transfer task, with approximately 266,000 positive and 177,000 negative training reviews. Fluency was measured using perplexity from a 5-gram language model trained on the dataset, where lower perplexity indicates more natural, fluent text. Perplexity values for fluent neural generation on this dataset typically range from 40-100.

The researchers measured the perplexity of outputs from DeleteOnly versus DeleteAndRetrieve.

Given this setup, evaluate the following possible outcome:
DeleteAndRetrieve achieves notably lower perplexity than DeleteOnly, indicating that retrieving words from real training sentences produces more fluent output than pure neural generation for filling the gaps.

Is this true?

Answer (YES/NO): NO